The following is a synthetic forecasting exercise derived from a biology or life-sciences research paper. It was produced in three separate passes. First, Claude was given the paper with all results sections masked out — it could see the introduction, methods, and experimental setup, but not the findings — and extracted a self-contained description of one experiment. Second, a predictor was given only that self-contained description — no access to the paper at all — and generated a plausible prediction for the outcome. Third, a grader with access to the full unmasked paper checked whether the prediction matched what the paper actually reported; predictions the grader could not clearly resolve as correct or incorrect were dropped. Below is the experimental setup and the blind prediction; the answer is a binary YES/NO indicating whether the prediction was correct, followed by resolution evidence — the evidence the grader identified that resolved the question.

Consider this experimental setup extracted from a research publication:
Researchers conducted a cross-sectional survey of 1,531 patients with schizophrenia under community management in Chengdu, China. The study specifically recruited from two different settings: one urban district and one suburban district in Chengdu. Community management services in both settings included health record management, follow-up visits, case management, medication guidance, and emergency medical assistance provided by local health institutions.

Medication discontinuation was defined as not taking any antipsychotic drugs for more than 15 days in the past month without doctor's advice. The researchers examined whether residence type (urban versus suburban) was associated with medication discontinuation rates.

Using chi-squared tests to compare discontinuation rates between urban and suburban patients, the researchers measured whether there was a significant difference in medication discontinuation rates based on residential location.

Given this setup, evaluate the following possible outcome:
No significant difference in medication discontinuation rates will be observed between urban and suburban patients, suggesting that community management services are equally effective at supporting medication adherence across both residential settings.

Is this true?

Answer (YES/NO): YES